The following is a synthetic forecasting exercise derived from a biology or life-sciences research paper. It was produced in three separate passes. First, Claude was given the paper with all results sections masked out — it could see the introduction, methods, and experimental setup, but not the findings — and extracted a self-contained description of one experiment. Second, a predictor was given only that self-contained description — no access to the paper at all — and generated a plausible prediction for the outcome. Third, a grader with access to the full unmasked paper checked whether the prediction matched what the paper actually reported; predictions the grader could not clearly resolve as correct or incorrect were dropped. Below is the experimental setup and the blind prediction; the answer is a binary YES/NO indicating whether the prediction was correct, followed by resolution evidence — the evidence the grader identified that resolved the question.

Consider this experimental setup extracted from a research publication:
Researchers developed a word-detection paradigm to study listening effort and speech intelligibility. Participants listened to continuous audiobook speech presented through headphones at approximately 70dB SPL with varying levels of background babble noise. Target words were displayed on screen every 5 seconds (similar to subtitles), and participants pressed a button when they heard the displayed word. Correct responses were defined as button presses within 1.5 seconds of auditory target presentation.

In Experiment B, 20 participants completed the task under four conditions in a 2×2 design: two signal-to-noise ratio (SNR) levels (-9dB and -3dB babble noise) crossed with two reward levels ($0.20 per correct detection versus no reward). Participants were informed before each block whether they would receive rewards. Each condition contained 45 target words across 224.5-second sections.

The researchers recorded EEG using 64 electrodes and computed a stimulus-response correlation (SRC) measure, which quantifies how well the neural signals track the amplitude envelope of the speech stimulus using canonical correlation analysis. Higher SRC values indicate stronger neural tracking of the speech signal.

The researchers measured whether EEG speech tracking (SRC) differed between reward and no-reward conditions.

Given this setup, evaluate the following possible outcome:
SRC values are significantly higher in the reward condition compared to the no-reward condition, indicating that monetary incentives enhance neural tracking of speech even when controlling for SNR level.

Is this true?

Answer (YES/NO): NO